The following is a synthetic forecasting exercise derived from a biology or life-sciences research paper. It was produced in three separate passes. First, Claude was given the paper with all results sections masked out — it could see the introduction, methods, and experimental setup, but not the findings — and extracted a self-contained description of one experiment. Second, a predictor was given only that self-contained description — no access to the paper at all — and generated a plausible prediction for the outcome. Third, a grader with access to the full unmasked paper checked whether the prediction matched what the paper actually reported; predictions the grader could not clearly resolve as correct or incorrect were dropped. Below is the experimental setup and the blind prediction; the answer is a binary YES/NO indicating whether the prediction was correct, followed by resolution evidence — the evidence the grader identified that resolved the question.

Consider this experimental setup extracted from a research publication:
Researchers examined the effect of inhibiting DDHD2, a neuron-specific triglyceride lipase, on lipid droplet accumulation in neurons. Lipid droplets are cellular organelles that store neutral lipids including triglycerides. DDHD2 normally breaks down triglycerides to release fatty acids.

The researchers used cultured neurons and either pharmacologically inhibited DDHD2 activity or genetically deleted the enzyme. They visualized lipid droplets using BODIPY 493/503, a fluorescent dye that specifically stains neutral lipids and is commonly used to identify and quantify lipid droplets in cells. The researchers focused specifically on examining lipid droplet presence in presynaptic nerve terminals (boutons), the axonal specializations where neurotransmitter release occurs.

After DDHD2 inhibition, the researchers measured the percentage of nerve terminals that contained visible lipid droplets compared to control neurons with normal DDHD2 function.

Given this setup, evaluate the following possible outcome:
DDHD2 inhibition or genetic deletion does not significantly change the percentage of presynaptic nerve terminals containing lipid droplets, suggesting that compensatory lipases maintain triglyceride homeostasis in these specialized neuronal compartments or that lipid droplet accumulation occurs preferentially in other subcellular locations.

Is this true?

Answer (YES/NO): NO